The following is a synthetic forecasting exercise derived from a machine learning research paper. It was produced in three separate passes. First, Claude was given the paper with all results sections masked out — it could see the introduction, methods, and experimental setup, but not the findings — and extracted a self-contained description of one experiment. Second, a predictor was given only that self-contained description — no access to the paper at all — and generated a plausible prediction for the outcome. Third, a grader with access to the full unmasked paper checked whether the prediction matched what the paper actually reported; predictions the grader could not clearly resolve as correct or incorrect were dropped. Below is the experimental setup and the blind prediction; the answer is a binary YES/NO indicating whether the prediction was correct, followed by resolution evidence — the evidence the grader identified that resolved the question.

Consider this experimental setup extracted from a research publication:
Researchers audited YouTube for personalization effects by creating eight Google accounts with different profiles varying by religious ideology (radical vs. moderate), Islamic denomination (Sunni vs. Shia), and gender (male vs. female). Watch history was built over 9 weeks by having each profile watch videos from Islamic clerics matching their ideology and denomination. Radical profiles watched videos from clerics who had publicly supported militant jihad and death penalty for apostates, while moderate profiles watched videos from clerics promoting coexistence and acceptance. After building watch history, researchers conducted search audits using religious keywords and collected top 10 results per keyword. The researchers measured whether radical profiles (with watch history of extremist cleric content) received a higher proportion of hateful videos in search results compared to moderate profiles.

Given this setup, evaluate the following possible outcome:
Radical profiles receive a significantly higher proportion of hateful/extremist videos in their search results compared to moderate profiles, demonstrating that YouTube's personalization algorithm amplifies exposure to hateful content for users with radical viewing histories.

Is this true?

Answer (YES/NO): NO